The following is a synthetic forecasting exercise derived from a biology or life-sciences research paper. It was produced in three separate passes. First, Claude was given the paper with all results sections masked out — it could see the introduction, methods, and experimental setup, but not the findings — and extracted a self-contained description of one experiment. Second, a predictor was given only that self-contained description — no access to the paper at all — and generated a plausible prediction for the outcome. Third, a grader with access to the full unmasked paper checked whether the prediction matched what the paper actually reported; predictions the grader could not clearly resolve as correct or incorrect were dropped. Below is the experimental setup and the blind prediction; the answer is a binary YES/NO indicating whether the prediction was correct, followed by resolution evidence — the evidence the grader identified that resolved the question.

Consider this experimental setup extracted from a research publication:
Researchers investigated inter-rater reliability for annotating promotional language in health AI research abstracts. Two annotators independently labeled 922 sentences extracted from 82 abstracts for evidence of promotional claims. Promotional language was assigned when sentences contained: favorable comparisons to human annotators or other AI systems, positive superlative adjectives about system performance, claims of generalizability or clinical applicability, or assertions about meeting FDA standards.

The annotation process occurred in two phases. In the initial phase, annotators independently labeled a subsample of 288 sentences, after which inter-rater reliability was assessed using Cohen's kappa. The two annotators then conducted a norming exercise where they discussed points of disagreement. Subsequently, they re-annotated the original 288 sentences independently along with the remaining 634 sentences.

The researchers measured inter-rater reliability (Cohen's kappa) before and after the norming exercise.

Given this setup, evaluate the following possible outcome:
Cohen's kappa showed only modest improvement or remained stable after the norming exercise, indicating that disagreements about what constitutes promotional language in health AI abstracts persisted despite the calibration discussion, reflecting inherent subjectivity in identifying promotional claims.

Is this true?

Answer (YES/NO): YES